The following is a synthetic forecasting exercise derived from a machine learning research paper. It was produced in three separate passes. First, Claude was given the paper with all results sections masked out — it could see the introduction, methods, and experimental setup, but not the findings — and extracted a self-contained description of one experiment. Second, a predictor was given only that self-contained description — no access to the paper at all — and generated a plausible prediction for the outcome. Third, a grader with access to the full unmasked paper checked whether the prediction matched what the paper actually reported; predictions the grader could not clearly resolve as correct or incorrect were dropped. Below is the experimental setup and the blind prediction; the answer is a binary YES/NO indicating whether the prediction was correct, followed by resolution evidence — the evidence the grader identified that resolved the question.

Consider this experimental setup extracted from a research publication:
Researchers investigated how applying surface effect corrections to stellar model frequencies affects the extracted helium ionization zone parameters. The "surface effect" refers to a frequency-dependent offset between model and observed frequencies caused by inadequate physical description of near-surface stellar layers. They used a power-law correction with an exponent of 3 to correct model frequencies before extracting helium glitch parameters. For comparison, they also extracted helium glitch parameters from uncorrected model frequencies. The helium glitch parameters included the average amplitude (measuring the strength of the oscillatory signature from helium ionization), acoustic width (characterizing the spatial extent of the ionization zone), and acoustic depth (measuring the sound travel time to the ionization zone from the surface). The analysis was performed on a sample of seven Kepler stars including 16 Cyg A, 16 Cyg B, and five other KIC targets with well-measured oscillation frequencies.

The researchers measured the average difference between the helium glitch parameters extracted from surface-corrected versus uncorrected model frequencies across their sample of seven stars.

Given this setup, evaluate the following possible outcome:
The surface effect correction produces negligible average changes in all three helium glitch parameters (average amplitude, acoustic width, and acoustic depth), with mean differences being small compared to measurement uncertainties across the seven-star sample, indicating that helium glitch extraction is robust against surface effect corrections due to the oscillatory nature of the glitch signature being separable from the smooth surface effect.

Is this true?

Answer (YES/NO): NO